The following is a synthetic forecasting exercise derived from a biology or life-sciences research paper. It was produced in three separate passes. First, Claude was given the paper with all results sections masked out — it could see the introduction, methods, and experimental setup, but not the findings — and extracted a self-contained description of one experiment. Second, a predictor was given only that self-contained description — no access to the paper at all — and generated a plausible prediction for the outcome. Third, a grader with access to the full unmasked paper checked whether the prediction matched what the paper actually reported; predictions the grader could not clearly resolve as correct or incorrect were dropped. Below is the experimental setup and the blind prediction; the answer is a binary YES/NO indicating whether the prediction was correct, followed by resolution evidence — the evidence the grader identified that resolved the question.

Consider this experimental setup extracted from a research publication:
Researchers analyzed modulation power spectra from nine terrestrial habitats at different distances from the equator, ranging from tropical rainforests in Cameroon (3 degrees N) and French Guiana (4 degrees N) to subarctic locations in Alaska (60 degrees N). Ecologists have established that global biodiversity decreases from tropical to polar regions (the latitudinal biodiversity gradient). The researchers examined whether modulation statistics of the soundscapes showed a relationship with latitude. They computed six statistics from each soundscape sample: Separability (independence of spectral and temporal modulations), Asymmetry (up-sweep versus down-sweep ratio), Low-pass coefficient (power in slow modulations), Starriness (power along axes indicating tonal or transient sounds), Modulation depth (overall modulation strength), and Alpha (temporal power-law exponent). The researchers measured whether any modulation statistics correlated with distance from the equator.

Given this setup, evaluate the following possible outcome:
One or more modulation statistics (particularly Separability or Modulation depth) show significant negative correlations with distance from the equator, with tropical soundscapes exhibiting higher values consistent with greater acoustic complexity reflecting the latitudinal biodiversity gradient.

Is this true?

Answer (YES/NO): NO